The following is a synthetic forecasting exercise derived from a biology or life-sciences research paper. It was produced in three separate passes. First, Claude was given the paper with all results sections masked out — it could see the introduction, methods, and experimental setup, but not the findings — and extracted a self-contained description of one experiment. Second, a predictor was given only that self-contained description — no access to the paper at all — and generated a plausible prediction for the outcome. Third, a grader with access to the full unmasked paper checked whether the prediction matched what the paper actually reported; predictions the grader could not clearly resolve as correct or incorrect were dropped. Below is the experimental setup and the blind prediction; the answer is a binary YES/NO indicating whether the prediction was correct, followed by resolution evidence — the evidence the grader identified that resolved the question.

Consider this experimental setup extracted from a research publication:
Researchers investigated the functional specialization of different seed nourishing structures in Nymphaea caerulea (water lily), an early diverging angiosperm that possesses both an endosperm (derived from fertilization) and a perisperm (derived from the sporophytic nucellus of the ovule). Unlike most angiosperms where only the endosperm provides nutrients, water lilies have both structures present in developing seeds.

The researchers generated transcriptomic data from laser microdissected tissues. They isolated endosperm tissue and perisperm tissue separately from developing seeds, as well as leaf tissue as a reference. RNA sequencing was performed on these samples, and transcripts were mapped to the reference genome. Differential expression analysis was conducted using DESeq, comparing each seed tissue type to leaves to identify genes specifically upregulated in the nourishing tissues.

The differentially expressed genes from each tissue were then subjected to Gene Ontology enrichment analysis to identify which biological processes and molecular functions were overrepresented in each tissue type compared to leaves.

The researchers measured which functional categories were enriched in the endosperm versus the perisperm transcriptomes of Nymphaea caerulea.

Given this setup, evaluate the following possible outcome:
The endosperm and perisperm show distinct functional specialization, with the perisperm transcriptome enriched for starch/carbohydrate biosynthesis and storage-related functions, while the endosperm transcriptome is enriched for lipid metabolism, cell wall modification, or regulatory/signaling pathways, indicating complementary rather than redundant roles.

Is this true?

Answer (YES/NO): NO